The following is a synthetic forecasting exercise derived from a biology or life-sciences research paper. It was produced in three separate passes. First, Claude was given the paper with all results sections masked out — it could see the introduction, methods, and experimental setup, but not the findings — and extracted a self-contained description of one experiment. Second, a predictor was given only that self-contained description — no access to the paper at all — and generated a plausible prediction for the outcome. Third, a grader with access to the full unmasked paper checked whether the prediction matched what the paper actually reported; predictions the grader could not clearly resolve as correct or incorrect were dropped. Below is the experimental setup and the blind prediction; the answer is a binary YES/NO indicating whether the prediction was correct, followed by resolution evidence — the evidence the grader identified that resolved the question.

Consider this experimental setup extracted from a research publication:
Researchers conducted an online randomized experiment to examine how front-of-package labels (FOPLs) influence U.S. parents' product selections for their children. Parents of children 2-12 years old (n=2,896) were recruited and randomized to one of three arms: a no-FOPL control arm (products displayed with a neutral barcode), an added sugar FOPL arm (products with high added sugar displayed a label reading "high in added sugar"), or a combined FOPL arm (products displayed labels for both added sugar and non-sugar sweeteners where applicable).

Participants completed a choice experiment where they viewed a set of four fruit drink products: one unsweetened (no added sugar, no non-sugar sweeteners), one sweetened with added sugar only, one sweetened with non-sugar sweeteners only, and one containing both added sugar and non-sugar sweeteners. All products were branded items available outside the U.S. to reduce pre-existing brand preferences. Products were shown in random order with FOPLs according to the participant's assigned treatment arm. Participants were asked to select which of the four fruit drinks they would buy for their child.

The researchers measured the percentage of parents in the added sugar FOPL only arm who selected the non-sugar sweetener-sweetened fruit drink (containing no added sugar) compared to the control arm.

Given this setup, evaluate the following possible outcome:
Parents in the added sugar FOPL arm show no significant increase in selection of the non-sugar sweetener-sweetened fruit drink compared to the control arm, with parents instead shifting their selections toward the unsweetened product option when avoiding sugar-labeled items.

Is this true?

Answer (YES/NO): NO